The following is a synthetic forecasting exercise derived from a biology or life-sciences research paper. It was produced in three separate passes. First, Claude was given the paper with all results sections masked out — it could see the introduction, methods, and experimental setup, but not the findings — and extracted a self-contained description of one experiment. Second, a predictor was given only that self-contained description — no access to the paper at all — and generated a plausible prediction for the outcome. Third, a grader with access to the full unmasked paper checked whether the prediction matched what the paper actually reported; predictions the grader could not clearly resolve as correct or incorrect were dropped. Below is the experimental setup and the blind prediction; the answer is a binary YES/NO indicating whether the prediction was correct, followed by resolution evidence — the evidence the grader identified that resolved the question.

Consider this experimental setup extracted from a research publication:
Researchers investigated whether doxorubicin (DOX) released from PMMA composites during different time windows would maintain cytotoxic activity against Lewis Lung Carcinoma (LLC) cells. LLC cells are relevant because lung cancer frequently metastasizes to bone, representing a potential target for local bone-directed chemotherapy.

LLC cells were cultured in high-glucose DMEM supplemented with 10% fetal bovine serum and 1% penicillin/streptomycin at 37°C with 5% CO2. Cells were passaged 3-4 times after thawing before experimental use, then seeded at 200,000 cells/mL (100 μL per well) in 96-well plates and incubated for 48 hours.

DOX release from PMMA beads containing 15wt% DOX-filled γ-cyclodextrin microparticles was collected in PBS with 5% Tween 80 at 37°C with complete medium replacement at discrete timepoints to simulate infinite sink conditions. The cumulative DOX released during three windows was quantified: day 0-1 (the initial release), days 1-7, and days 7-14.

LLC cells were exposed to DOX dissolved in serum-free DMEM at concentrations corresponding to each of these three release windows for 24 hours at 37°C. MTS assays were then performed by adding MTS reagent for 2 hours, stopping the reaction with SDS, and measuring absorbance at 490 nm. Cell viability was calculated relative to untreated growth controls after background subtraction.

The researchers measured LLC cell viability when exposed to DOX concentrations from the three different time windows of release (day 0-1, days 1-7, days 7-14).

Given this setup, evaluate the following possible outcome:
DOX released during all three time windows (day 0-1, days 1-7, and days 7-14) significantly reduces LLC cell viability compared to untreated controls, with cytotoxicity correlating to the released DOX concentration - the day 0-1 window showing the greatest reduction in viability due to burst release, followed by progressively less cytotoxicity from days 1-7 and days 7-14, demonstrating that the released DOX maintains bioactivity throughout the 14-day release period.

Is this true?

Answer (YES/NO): NO